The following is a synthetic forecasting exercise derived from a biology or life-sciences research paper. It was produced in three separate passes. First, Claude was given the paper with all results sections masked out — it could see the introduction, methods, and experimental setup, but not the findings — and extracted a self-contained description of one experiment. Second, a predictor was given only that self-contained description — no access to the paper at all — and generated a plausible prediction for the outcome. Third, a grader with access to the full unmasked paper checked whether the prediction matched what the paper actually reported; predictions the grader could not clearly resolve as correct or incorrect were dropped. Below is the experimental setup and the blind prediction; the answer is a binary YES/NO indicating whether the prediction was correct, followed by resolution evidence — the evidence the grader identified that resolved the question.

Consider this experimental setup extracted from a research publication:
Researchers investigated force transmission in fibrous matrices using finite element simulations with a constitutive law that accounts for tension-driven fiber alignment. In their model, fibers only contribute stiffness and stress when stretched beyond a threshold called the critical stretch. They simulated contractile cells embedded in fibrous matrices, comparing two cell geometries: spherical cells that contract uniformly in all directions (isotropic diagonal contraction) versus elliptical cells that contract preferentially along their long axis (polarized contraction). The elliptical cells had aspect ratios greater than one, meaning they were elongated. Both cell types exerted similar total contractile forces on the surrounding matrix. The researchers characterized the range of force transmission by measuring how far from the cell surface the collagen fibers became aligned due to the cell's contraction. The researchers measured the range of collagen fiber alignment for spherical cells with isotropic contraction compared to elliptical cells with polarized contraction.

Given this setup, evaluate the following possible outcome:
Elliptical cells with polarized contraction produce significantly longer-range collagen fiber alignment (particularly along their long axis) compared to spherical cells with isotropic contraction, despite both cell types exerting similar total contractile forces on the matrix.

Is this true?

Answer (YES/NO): YES